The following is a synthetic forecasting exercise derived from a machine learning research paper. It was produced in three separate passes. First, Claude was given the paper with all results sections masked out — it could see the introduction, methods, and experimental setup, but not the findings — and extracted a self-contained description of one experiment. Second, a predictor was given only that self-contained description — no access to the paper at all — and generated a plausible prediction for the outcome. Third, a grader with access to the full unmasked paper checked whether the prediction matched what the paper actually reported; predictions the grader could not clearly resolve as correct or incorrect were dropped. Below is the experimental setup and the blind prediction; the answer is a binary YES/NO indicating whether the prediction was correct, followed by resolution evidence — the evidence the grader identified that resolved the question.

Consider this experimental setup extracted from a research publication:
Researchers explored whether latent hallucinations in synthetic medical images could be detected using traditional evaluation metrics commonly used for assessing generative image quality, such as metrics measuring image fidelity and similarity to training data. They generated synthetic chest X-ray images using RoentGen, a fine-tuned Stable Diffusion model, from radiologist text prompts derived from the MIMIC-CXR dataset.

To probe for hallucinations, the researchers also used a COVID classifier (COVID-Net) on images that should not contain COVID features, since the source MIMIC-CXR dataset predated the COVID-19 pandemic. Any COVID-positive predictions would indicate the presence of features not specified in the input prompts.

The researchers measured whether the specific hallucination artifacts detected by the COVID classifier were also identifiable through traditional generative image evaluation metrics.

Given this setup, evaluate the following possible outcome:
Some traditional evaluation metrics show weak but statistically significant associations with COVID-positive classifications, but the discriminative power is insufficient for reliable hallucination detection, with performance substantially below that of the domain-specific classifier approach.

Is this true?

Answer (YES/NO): NO